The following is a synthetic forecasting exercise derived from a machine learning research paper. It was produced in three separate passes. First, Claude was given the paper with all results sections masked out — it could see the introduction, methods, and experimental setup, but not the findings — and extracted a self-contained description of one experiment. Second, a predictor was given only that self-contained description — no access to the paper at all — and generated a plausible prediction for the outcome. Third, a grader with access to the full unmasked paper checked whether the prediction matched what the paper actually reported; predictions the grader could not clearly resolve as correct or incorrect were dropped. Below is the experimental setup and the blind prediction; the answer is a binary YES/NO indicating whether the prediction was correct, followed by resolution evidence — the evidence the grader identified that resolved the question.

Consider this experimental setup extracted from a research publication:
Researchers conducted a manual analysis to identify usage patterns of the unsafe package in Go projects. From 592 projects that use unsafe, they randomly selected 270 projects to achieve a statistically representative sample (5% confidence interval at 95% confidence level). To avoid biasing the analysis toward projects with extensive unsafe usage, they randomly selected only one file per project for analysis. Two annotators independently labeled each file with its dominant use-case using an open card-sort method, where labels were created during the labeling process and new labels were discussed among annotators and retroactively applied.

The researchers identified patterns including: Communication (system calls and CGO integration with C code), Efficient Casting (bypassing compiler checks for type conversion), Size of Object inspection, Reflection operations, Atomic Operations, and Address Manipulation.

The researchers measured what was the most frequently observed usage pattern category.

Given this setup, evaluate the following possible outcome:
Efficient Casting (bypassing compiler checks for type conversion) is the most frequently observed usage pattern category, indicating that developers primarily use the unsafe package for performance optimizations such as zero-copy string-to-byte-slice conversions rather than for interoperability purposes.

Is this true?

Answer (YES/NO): NO